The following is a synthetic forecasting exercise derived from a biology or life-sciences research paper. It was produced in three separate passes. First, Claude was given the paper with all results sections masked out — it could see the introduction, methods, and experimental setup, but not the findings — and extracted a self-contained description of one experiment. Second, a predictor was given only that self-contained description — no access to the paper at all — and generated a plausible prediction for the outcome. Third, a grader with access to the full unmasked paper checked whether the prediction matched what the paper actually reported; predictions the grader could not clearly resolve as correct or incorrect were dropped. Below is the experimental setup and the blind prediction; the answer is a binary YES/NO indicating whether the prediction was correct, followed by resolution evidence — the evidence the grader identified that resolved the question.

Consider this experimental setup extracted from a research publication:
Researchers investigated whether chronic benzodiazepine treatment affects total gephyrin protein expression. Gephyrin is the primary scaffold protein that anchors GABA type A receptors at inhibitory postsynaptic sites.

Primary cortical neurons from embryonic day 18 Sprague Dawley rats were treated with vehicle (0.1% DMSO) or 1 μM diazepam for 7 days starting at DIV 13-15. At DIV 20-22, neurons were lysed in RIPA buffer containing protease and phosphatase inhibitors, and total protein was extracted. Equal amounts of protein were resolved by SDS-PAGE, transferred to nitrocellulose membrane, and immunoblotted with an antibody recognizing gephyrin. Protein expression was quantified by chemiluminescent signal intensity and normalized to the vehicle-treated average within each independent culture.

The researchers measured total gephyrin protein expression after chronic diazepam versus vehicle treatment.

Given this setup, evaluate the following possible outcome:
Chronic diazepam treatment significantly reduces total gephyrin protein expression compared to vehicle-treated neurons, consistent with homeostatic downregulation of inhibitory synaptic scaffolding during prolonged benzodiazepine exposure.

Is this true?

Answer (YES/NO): YES